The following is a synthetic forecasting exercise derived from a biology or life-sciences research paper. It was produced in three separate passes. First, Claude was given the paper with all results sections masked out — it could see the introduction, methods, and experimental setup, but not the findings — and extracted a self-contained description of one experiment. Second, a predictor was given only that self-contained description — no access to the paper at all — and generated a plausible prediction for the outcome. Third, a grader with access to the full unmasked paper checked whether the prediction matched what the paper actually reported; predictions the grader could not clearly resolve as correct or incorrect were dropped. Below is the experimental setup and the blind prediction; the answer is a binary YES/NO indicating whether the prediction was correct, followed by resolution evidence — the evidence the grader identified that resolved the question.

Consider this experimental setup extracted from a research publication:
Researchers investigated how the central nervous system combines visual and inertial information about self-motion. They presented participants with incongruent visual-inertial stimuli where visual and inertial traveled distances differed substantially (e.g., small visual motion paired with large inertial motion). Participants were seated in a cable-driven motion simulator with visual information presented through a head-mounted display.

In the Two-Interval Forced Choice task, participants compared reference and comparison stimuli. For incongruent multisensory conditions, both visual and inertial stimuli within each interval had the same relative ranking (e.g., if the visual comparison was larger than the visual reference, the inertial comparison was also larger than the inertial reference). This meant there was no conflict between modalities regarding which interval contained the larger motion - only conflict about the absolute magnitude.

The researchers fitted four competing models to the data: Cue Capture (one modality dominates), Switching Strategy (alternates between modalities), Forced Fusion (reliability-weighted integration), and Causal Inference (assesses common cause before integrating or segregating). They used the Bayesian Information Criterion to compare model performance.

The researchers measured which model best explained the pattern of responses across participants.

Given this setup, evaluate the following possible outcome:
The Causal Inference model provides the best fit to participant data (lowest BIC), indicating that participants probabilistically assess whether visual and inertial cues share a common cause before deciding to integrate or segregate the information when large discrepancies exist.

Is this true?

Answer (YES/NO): YES